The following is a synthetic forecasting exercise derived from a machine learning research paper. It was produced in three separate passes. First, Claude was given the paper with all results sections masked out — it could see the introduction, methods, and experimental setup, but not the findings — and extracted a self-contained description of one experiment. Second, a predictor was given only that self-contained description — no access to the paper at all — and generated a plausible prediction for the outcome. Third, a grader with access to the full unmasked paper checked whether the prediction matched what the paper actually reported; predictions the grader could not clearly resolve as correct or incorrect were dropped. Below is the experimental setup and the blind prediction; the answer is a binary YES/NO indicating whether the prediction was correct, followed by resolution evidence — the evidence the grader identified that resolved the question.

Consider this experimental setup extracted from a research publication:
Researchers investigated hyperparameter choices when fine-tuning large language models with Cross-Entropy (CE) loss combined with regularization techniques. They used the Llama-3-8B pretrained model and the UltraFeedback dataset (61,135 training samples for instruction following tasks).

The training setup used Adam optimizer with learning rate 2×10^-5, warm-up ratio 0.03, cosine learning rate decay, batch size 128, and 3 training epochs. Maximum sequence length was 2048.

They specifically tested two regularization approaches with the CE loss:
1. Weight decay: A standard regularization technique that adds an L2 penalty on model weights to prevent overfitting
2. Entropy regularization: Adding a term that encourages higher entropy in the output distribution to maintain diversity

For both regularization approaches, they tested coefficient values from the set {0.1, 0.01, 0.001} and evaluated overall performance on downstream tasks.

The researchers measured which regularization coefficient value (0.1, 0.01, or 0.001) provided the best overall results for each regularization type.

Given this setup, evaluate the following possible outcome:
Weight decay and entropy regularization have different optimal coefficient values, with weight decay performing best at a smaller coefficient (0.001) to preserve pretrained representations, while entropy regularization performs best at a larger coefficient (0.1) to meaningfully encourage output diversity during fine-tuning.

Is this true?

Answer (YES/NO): NO